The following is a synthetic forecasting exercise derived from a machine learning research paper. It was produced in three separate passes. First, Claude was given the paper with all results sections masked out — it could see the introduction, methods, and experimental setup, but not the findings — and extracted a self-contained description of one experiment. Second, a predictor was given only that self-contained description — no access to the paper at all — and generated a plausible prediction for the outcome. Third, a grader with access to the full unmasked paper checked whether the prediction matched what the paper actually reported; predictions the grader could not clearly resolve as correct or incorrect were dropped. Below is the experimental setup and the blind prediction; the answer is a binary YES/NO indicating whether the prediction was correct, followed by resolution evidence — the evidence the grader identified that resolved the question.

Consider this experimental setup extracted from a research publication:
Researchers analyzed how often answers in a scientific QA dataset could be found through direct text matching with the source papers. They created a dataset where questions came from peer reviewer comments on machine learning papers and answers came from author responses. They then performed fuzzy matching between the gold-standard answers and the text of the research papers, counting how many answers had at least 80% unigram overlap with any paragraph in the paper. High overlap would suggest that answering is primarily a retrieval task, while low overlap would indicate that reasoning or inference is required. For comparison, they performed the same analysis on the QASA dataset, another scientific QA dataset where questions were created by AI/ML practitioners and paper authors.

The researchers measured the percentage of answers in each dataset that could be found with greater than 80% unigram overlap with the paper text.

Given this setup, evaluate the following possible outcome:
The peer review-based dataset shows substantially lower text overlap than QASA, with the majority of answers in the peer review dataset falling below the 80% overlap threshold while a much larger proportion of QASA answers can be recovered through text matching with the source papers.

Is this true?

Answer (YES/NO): YES